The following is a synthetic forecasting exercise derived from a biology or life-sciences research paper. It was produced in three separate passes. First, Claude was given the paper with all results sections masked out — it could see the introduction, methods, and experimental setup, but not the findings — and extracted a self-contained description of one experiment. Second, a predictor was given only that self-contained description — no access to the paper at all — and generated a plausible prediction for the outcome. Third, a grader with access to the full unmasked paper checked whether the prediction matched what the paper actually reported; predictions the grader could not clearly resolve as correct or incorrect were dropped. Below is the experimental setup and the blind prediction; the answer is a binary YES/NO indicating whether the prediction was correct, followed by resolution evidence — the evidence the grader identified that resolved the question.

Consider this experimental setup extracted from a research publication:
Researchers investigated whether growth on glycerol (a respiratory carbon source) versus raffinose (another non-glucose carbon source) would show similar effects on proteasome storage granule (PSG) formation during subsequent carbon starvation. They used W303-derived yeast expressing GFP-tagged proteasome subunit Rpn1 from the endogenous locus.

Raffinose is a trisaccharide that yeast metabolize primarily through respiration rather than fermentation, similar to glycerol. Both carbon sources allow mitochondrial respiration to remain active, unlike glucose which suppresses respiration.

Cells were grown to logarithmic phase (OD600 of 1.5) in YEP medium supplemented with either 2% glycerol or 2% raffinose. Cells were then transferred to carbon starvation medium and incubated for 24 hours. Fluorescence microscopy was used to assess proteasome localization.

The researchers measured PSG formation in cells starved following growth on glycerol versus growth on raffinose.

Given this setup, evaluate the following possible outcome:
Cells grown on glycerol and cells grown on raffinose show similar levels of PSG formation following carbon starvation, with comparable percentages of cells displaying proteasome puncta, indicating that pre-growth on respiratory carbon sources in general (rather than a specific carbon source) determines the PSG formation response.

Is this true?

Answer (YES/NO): YES